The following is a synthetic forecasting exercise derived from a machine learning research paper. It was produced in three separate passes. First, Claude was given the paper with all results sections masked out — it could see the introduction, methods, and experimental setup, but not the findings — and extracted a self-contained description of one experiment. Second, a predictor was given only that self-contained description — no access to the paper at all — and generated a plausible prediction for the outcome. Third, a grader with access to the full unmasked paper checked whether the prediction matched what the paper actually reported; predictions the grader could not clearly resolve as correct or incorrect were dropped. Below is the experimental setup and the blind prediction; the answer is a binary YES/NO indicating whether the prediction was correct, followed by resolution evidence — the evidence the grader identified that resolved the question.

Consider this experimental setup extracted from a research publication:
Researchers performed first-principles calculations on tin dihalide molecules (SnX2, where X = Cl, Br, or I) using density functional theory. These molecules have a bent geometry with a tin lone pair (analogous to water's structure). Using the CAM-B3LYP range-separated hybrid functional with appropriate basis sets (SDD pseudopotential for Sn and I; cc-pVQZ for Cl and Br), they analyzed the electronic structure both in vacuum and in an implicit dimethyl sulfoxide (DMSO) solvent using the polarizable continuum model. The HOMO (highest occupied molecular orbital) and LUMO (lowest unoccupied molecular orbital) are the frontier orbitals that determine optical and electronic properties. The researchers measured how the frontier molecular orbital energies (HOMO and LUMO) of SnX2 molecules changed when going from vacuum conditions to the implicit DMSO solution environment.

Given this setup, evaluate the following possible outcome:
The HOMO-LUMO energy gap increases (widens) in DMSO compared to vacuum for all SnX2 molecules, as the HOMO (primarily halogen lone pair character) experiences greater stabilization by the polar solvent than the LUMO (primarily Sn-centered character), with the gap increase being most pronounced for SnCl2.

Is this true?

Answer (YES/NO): NO